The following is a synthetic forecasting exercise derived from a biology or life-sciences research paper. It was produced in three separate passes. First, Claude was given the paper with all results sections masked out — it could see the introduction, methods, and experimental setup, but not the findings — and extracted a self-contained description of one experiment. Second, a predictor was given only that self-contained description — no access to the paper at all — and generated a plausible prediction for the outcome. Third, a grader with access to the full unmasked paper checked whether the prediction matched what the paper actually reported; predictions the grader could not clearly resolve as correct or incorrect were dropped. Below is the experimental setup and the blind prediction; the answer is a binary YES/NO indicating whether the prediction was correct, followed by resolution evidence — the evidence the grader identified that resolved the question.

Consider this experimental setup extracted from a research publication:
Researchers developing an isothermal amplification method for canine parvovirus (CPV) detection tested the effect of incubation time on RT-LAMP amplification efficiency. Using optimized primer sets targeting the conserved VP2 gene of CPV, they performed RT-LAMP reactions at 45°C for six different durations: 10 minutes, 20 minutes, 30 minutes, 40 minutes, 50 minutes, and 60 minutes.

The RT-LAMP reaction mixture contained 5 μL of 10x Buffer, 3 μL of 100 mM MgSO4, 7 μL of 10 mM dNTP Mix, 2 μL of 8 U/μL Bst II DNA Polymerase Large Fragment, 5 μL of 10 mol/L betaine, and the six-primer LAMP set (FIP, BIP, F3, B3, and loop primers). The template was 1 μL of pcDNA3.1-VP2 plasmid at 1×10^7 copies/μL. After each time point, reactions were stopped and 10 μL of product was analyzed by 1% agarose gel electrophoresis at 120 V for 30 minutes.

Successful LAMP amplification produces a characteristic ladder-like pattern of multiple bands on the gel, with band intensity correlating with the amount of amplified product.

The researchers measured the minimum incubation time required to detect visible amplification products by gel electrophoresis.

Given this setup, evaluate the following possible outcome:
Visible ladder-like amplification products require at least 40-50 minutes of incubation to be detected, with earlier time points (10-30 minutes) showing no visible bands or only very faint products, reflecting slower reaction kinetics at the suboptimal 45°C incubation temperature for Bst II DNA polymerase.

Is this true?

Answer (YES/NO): NO